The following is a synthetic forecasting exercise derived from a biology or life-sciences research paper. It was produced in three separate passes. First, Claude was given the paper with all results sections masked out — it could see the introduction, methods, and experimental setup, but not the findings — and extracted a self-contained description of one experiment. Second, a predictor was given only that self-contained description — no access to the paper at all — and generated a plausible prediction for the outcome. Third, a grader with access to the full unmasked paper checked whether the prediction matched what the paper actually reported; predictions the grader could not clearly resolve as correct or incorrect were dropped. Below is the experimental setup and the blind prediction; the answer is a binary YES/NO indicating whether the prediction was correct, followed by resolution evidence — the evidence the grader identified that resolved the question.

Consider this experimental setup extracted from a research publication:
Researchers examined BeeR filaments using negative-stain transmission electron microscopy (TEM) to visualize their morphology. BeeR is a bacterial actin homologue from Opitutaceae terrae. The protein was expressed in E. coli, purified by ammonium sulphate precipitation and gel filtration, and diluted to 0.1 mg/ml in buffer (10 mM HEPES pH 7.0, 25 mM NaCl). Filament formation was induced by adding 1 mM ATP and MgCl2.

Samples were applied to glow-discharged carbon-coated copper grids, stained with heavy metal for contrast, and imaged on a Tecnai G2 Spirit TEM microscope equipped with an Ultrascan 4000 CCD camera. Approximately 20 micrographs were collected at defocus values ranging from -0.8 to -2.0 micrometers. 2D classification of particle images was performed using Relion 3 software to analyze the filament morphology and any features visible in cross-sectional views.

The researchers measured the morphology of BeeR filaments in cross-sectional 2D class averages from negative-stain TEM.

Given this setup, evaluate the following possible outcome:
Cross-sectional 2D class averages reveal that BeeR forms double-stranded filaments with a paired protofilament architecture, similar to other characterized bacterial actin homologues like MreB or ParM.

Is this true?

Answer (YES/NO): NO